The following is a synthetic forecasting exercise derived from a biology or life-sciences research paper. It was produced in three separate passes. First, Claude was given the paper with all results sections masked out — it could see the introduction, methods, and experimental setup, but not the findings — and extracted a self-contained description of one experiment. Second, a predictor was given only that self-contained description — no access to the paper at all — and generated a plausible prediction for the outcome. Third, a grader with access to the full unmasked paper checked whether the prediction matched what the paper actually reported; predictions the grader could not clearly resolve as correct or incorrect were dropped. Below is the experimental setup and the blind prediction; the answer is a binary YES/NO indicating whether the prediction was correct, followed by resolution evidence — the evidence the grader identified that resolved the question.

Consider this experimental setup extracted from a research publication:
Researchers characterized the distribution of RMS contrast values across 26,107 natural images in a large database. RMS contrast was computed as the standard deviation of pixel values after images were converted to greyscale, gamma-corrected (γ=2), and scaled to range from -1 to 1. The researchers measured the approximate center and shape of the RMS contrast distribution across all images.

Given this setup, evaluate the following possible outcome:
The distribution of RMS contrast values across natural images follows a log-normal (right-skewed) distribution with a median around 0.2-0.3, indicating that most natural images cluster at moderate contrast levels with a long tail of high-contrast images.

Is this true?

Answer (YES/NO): NO